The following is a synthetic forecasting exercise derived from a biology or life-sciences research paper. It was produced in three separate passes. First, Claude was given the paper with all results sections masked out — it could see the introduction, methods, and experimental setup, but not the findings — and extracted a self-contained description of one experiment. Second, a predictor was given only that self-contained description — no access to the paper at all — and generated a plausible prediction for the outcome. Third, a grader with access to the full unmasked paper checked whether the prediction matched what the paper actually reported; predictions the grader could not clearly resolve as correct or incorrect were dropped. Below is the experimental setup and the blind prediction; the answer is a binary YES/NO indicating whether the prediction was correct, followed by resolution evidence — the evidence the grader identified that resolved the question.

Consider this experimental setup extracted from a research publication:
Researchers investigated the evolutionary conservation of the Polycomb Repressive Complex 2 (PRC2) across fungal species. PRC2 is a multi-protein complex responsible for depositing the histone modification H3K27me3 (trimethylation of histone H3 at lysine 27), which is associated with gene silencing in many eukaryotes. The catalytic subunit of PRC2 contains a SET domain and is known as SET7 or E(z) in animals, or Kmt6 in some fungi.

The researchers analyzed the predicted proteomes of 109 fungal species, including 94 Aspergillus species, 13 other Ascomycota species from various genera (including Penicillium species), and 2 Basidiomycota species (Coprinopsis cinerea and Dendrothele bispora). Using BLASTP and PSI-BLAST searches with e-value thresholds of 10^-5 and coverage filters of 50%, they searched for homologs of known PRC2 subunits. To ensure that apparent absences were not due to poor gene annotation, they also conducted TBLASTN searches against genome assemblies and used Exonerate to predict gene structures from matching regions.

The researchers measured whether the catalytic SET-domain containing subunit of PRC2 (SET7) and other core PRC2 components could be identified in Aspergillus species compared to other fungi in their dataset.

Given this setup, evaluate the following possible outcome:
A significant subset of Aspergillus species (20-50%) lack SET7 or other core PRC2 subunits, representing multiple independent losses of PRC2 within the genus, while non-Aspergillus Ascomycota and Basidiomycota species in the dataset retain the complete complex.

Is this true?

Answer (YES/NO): NO